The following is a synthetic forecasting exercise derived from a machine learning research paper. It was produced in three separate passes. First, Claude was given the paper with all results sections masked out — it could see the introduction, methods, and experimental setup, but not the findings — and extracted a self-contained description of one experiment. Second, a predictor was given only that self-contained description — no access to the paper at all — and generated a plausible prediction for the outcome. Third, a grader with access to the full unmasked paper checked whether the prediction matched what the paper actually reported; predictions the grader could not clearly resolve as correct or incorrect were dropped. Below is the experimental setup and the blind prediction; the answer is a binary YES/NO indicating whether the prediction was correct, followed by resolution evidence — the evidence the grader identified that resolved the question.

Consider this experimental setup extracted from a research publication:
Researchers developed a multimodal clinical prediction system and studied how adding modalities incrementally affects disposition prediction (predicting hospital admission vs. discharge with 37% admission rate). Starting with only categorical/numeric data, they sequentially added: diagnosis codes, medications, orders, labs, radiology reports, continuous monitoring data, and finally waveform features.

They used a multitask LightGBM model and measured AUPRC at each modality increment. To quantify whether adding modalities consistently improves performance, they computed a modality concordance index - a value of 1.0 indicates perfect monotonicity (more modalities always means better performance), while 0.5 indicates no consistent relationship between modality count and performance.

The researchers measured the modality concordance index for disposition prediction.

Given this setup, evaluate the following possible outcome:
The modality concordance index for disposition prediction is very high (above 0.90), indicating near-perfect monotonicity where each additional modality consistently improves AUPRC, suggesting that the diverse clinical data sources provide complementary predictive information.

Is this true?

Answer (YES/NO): NO